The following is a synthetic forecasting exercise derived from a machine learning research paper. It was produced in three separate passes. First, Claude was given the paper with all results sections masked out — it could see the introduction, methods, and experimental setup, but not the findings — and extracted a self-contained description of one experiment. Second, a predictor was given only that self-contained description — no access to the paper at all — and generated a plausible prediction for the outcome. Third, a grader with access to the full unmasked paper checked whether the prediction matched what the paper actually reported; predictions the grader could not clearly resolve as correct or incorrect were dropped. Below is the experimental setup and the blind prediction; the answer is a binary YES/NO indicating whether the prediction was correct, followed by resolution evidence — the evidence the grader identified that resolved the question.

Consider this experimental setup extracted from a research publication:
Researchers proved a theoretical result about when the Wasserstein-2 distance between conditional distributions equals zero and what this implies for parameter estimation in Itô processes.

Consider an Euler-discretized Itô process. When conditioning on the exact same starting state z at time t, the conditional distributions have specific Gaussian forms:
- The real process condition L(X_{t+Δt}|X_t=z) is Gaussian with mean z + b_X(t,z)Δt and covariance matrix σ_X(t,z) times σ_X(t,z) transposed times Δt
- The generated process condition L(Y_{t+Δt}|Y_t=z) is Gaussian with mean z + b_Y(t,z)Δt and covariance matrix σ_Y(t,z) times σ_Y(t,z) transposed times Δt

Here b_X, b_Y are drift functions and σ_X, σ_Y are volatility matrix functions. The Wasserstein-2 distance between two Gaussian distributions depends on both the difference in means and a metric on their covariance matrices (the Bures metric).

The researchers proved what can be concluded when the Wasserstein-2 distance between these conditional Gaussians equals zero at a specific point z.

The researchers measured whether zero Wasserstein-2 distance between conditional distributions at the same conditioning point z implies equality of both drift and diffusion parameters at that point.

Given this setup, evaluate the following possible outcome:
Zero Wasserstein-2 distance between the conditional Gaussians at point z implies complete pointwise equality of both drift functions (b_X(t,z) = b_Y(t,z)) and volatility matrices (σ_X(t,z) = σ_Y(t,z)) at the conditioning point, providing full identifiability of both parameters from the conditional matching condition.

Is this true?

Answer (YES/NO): NO